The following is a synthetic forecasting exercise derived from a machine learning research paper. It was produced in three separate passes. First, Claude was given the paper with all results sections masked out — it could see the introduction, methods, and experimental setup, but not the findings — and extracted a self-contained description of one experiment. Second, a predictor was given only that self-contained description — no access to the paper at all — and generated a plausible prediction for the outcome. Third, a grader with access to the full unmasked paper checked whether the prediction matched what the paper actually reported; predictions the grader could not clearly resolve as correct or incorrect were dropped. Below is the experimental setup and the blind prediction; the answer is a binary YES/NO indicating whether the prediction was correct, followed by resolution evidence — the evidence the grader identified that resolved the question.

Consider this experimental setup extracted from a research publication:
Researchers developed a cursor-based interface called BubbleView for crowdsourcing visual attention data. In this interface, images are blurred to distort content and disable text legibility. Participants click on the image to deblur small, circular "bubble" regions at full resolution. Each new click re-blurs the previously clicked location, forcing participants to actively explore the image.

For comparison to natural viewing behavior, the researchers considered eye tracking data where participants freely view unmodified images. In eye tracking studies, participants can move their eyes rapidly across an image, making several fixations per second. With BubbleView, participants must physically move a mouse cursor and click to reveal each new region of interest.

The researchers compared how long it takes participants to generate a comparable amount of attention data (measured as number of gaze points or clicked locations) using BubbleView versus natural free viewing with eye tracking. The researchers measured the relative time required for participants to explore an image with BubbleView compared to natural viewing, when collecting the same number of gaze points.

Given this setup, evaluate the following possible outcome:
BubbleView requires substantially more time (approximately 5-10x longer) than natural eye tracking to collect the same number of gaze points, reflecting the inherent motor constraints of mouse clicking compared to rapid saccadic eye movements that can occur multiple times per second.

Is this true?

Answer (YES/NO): NO